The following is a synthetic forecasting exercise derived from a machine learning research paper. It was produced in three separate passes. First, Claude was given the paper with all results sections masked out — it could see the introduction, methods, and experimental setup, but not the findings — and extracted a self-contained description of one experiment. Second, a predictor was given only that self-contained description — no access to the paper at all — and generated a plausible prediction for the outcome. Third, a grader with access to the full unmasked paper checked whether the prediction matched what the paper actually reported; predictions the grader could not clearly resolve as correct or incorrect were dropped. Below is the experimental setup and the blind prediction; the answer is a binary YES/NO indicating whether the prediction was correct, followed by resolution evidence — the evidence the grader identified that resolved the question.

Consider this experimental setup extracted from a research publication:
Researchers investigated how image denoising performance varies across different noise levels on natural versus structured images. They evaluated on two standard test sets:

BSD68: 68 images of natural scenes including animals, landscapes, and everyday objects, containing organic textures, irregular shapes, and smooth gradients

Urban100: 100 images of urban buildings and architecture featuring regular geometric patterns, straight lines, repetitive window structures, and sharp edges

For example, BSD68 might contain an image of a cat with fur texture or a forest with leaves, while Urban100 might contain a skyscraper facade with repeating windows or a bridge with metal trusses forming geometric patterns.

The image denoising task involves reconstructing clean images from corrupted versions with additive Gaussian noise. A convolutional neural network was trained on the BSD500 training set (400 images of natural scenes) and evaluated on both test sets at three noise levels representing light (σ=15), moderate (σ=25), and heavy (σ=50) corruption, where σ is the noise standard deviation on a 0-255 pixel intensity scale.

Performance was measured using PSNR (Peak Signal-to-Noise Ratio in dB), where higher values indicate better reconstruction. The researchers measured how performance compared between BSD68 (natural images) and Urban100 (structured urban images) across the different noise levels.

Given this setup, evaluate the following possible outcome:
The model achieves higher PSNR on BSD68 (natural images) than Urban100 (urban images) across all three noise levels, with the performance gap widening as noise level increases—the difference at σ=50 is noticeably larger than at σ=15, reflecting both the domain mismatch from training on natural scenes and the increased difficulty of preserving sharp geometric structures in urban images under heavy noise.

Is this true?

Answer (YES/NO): NO